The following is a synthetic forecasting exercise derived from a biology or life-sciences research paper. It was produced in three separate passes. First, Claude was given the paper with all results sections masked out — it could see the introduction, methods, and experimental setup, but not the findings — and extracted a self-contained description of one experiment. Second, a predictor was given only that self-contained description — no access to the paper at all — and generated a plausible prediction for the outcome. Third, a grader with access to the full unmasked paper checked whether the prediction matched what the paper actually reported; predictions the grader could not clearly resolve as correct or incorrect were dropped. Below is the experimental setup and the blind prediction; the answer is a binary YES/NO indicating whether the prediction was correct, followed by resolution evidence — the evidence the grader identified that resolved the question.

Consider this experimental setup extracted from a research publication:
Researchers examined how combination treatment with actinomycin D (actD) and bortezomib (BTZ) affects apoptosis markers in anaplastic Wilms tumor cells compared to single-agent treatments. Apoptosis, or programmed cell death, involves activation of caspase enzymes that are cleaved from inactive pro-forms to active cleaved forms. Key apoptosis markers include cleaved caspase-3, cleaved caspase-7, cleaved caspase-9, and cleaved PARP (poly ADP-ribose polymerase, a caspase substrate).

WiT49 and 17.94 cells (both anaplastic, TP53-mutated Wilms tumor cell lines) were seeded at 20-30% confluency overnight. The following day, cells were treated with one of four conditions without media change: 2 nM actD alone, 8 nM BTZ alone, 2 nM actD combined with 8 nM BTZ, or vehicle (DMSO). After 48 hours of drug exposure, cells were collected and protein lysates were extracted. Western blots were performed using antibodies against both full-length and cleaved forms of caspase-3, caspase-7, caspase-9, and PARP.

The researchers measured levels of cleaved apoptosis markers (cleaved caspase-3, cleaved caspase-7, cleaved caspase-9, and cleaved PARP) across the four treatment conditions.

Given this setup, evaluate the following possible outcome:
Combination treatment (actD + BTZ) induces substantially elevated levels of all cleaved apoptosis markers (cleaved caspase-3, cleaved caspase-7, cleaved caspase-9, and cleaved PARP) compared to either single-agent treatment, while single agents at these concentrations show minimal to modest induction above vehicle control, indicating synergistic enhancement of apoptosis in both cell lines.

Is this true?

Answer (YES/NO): NO